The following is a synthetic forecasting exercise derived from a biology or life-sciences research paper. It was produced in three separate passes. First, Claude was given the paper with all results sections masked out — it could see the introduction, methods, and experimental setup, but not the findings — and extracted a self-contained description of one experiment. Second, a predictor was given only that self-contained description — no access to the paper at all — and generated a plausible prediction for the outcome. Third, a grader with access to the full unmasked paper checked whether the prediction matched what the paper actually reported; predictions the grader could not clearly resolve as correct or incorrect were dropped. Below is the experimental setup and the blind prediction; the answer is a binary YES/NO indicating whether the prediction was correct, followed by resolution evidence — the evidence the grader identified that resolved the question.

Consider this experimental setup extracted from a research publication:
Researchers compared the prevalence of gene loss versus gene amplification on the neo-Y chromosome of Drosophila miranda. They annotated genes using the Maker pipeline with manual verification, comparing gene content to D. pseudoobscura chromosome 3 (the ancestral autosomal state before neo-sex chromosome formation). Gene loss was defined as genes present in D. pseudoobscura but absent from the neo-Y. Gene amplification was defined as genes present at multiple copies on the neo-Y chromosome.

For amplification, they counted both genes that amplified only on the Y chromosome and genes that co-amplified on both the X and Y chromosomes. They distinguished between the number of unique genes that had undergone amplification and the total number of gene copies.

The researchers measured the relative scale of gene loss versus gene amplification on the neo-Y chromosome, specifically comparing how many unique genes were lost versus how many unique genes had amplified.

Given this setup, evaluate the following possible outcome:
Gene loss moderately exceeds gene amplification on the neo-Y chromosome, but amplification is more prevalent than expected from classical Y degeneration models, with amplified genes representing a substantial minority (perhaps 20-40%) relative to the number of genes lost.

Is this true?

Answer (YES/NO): NO